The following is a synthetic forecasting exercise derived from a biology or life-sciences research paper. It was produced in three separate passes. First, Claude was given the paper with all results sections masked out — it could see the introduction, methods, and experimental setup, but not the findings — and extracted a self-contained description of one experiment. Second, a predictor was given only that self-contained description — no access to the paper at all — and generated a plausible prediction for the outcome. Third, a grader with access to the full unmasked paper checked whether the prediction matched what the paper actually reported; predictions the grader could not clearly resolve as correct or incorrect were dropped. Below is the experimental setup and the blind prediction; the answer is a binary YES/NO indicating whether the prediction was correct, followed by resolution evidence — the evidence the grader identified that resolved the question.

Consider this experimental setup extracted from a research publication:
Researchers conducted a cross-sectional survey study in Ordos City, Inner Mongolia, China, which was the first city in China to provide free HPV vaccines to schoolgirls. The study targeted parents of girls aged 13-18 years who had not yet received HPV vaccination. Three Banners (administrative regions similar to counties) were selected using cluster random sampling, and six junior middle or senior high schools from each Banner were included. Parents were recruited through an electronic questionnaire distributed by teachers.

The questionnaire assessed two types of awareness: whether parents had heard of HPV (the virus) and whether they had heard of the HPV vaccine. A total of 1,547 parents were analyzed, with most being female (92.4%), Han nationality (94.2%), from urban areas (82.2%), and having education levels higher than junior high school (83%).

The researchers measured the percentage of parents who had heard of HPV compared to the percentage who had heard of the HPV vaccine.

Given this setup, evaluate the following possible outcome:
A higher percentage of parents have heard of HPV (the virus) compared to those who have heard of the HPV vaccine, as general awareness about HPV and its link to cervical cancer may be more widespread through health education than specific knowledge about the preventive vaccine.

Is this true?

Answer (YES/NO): NO